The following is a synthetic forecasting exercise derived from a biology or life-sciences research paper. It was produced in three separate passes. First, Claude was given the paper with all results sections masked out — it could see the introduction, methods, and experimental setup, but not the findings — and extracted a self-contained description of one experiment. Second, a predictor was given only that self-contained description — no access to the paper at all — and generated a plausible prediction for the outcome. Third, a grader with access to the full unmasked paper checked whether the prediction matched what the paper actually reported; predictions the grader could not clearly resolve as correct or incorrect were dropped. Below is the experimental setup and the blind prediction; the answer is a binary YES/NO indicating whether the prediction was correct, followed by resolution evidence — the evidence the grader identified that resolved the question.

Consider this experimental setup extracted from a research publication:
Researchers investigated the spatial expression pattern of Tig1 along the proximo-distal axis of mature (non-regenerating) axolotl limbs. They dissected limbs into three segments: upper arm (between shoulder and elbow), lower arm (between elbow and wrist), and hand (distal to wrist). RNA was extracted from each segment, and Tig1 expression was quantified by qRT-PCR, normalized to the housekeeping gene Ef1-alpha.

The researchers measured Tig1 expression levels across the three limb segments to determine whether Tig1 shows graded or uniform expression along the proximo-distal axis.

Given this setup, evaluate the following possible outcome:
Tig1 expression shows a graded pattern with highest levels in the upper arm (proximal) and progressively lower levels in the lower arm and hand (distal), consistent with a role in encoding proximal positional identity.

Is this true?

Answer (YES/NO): YES